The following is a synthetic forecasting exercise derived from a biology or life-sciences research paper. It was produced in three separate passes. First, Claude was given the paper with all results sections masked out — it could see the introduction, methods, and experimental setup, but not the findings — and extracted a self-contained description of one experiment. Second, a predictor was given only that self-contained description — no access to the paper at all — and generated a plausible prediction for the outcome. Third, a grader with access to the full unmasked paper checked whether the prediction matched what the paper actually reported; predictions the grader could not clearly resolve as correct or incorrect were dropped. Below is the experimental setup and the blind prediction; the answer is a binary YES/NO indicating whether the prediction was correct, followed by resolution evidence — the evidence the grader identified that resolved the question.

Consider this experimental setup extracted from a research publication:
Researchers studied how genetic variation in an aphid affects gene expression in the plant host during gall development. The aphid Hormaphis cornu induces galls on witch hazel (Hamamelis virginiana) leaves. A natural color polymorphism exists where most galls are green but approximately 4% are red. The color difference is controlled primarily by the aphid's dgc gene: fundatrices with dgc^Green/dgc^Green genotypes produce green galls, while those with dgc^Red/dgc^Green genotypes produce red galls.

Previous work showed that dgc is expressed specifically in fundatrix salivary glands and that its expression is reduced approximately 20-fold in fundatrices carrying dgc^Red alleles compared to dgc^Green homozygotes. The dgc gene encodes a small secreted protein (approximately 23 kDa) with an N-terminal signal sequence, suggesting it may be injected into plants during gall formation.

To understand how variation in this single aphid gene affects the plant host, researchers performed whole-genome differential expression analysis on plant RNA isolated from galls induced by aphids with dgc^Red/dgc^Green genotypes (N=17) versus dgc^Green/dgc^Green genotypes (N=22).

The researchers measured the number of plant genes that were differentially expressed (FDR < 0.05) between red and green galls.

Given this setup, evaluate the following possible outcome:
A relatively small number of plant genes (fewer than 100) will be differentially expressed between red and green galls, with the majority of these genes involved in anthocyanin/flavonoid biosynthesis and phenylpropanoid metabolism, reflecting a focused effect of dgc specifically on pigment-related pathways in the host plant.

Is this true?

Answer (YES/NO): YES